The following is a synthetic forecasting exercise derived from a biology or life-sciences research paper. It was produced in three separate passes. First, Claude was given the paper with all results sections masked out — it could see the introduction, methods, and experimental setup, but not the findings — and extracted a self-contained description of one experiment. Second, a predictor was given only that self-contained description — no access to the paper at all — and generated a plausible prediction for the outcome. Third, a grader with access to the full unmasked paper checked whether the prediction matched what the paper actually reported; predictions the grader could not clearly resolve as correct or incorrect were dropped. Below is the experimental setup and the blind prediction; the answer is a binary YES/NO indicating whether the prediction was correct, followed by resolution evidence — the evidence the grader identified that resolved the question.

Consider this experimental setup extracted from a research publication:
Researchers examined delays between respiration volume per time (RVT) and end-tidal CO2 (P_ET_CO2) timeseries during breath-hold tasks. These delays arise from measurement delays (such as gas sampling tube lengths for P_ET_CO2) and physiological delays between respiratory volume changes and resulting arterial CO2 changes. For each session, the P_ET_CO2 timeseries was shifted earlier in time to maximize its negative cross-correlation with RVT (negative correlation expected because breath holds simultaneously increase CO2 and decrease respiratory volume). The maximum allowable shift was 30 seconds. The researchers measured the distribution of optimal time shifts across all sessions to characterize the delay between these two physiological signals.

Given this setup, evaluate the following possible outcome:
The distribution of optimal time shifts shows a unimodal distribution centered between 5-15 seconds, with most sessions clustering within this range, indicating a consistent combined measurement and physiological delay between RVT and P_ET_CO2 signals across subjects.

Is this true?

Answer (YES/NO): NO